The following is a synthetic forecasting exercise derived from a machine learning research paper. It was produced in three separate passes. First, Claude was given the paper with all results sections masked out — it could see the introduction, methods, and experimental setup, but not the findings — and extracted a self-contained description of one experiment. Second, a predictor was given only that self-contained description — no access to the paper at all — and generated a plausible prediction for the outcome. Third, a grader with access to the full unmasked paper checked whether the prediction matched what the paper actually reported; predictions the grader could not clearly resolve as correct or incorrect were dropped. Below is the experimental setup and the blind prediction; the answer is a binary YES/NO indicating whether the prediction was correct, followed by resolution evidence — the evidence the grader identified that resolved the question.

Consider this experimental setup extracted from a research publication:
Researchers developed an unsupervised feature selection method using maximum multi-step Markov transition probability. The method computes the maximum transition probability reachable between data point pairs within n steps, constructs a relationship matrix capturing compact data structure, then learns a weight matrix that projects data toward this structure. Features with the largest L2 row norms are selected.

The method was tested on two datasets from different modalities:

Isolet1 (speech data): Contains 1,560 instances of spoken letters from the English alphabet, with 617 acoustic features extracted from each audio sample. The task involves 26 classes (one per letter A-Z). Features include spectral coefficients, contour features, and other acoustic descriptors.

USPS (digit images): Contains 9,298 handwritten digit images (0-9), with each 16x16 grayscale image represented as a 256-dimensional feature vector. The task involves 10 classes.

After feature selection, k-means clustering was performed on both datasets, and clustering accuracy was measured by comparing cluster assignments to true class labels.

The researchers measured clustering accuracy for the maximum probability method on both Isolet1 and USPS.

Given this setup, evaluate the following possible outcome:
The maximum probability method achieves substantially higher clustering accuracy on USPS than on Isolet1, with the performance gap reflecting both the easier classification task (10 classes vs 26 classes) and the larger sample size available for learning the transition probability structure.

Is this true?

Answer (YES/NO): NO